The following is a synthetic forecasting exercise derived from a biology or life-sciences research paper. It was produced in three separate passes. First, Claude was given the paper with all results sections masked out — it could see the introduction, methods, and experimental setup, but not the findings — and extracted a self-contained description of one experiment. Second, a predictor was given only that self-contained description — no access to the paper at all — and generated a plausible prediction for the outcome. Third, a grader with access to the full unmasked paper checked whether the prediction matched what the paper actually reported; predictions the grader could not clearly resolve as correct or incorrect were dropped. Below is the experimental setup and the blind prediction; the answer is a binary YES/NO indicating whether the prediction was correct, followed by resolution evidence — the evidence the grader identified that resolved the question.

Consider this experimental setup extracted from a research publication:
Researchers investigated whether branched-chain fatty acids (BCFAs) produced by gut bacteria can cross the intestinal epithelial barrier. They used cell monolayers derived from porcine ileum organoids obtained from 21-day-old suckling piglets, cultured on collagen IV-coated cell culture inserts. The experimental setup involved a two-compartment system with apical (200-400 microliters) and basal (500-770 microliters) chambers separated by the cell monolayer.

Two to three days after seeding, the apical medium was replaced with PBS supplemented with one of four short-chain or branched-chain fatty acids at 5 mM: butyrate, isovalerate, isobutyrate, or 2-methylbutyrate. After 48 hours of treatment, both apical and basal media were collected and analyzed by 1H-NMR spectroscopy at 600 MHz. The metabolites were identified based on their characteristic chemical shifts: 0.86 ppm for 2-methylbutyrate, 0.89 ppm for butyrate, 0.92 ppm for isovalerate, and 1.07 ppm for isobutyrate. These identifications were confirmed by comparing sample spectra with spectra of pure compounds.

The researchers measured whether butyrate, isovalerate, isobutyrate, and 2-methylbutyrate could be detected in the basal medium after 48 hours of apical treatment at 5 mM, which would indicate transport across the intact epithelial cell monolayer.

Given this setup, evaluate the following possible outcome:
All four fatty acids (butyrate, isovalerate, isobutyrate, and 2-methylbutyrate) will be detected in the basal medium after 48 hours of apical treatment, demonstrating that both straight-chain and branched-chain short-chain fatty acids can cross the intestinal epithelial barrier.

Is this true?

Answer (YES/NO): YES